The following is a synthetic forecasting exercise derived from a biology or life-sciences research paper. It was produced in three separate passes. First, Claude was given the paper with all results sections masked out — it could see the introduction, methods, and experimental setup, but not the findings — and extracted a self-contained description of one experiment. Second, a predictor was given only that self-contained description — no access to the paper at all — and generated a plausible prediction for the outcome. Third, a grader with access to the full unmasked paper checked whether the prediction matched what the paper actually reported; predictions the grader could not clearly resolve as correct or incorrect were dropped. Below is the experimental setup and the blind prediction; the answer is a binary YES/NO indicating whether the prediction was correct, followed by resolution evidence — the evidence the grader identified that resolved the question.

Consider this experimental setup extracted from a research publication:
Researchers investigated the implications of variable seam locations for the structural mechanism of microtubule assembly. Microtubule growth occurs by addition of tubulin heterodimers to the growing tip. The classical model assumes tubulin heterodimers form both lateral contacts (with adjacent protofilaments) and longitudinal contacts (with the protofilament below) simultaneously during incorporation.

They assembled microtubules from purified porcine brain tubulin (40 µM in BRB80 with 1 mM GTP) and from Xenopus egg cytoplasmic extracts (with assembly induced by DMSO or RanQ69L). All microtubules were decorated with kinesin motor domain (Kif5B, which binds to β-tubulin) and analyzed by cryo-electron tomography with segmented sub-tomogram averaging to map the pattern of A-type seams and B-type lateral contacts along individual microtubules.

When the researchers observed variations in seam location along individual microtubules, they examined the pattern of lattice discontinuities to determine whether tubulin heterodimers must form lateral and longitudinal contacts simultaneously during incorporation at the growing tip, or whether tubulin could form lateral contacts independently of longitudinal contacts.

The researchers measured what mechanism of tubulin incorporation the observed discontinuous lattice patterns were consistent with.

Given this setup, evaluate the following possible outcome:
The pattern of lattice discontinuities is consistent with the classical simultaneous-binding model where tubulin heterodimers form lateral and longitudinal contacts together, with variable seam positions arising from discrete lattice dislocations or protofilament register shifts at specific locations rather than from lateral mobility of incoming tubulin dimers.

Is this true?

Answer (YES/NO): NO